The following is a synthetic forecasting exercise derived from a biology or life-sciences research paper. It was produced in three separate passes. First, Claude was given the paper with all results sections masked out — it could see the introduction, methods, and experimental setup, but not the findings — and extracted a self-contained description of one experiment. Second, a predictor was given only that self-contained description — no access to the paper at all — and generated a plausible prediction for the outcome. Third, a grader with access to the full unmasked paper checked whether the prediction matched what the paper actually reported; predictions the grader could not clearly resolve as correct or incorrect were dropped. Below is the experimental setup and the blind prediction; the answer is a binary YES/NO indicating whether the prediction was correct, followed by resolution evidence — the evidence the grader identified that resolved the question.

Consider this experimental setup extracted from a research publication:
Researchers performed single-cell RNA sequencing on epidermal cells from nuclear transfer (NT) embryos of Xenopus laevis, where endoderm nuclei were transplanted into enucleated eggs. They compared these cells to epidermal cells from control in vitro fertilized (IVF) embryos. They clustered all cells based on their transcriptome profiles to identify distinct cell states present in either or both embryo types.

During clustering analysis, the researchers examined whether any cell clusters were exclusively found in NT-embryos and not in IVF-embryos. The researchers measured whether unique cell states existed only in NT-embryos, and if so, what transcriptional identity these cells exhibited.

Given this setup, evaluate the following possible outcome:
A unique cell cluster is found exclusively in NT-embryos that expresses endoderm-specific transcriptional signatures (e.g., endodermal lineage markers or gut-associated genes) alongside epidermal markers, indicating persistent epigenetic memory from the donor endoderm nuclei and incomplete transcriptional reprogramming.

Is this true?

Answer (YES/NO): NO